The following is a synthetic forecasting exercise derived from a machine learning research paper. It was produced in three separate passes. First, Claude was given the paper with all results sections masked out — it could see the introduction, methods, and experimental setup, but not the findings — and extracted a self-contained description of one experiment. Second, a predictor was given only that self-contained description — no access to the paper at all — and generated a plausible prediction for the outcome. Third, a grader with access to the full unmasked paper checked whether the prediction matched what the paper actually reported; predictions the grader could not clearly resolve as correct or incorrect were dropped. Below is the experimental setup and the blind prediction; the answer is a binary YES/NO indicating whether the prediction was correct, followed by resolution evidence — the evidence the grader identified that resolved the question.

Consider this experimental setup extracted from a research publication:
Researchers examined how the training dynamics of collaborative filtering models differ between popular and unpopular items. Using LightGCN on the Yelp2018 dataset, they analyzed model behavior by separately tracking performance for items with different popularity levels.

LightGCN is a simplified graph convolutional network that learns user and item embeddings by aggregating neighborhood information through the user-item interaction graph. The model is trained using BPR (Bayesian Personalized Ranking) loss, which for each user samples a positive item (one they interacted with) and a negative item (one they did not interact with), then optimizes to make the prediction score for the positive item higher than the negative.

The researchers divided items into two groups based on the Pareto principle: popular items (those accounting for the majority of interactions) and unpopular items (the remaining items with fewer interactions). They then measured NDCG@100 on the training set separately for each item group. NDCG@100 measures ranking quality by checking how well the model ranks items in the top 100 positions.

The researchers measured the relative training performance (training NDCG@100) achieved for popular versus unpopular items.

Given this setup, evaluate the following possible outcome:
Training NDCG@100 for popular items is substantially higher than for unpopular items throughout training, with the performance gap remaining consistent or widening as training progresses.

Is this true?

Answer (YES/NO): NO